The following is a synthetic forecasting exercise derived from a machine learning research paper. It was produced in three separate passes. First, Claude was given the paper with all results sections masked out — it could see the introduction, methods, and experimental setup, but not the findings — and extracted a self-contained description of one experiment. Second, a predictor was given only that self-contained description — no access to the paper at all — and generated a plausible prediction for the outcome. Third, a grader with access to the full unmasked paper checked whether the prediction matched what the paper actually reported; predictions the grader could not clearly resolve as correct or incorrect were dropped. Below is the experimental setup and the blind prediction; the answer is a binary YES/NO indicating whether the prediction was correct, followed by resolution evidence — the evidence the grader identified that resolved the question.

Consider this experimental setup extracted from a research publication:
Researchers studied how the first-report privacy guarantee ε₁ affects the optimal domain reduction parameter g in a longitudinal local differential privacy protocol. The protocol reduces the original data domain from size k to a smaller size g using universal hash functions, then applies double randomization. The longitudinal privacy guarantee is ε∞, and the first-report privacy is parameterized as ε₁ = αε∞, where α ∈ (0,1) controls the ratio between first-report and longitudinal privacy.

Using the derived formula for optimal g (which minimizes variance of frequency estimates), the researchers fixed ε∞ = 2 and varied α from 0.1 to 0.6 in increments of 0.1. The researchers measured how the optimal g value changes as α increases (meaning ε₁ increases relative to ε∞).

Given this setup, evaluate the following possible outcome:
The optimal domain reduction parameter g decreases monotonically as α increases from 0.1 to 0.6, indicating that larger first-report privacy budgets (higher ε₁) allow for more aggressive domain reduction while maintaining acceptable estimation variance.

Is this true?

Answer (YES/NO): NO